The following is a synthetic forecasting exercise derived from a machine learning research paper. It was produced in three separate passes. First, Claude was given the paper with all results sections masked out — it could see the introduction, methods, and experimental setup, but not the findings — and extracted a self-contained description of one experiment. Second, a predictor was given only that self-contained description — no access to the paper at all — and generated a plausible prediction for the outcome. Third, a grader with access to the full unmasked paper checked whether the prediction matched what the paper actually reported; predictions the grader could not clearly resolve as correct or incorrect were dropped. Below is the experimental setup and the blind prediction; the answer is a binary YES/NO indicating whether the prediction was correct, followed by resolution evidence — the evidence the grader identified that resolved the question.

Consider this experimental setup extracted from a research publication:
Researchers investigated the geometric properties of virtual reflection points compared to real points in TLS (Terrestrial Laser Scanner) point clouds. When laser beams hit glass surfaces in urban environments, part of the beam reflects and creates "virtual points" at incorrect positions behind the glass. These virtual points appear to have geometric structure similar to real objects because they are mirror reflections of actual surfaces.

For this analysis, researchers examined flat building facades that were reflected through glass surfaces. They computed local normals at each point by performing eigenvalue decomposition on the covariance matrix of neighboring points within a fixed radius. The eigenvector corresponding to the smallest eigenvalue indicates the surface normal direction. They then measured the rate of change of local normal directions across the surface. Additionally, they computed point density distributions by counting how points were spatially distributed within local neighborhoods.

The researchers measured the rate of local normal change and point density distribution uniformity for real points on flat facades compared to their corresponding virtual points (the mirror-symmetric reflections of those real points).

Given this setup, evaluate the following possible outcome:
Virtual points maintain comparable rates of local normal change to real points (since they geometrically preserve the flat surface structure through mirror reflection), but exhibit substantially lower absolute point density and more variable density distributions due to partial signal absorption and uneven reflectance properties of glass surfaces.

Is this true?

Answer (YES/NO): NO